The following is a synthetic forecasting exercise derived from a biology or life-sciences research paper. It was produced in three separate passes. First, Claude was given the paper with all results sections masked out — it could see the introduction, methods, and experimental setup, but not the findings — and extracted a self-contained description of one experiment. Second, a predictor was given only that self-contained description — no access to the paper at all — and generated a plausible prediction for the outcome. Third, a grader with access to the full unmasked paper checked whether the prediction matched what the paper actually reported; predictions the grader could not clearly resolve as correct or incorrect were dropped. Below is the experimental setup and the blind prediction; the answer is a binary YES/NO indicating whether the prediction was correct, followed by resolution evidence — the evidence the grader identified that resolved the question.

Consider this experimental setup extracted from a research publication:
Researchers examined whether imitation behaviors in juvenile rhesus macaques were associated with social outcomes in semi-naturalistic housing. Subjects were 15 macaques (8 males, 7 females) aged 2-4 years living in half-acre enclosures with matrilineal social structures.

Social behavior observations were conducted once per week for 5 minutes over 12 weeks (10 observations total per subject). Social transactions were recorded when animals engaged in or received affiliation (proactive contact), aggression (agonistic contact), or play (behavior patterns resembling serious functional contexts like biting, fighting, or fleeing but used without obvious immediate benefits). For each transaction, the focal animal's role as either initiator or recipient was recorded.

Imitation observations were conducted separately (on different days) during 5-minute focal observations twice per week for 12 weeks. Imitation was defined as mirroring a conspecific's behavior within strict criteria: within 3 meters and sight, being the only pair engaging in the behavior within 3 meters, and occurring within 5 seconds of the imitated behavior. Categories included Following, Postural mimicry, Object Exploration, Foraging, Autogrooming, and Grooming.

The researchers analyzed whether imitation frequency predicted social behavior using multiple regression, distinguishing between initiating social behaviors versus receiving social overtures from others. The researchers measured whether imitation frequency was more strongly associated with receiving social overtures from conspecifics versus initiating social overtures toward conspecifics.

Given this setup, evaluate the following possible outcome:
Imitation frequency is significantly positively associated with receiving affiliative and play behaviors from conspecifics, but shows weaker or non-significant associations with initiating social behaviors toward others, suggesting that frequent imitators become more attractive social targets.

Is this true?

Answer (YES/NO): NO